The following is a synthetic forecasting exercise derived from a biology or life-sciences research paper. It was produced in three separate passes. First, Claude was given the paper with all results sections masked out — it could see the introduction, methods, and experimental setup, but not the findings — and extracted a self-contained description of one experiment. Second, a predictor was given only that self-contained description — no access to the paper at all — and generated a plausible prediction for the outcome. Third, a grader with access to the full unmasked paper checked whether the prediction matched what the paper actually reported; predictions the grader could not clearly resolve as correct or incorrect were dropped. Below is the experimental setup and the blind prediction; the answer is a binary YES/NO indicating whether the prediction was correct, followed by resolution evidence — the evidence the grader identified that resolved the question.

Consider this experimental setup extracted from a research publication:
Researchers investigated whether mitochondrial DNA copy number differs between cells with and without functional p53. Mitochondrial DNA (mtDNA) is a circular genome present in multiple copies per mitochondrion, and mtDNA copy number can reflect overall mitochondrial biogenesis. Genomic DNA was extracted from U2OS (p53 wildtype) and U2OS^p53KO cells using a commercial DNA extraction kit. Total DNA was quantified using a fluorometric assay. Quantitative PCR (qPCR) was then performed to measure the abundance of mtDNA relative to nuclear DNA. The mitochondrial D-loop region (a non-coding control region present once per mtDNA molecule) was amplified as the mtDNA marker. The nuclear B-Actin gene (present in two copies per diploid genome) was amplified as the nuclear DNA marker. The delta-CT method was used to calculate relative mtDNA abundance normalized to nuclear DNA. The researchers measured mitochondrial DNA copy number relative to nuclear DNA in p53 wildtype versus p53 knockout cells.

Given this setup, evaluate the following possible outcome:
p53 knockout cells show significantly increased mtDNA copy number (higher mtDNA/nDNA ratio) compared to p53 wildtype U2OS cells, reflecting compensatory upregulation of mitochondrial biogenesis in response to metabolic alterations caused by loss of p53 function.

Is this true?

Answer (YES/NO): NO